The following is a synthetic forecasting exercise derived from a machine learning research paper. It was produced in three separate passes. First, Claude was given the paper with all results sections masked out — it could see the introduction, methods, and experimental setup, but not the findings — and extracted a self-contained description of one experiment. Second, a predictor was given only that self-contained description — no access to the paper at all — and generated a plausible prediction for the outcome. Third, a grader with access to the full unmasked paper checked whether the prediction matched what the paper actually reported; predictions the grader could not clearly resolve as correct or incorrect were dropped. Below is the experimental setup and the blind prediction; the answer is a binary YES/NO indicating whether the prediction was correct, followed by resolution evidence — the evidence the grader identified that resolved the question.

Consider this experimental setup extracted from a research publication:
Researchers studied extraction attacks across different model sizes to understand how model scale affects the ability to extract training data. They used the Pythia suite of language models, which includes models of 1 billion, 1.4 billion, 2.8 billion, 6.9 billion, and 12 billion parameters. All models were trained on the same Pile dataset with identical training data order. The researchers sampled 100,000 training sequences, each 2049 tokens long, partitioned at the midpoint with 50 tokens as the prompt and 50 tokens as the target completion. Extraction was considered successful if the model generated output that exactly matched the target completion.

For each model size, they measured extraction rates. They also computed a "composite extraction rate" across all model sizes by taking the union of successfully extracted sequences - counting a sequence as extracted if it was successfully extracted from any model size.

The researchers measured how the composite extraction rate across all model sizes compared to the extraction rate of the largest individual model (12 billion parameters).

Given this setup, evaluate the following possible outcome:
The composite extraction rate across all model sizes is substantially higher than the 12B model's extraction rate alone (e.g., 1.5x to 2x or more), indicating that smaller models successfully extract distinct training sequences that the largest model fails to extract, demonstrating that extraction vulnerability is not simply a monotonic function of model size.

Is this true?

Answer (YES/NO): NO